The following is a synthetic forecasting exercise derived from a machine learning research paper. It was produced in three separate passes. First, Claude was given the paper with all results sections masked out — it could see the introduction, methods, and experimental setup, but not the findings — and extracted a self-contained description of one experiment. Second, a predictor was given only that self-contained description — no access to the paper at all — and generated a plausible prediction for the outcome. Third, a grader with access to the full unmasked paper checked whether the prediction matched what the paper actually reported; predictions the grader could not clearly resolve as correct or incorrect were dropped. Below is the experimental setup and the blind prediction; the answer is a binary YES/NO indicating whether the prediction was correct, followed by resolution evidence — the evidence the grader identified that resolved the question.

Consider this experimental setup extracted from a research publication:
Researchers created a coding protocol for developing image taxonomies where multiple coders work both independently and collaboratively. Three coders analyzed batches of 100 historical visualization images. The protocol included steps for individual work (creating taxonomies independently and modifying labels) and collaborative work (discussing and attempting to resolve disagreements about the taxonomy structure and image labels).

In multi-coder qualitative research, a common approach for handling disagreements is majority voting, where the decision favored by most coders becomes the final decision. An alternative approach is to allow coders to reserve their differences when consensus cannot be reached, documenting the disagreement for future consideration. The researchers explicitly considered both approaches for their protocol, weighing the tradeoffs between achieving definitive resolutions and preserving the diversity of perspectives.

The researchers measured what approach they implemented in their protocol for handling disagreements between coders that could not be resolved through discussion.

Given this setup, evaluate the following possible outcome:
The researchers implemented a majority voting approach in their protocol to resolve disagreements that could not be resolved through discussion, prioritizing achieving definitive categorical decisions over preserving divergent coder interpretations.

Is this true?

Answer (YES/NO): NO